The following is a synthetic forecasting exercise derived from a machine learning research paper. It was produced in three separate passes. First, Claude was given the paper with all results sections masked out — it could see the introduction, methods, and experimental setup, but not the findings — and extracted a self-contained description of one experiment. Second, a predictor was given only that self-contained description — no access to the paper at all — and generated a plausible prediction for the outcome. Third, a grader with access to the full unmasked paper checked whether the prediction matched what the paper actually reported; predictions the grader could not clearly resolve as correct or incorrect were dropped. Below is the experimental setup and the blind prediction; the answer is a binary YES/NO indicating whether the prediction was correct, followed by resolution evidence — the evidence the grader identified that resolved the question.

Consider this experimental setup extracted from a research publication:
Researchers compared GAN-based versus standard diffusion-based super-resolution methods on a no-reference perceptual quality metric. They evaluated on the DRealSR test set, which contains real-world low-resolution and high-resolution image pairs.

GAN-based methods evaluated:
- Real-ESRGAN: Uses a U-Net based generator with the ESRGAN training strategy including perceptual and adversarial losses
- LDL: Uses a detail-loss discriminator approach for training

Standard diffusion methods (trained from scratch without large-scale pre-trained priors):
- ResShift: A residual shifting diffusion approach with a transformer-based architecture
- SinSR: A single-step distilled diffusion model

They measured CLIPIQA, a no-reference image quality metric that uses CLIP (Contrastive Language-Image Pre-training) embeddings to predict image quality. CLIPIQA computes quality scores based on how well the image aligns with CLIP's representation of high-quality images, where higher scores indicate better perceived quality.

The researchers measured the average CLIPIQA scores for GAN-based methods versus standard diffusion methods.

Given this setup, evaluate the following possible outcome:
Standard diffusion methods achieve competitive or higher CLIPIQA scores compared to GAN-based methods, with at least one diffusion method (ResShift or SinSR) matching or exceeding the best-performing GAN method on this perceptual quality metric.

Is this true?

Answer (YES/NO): YES